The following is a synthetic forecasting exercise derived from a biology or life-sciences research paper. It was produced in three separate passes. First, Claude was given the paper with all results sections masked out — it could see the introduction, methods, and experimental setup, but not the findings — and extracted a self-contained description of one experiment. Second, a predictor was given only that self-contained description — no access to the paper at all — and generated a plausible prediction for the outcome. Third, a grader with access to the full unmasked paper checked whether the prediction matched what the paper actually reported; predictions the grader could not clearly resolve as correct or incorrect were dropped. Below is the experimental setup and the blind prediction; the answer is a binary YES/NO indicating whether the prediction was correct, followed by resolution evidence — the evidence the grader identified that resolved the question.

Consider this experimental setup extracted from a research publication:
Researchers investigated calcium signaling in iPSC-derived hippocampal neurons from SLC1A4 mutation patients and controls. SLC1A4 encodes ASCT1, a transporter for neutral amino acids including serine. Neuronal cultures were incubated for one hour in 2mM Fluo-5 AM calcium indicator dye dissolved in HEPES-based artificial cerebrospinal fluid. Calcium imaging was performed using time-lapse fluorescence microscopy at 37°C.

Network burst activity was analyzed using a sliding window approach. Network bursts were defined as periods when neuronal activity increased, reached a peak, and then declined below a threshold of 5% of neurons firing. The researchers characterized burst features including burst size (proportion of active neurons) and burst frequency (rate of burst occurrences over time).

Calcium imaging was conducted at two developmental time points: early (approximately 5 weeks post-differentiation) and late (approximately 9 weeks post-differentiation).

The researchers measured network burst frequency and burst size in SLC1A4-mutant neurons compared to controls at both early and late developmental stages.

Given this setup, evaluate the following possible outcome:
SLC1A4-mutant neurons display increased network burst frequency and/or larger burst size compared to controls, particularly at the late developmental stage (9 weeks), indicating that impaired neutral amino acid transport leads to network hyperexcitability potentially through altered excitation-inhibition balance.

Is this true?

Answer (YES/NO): NO